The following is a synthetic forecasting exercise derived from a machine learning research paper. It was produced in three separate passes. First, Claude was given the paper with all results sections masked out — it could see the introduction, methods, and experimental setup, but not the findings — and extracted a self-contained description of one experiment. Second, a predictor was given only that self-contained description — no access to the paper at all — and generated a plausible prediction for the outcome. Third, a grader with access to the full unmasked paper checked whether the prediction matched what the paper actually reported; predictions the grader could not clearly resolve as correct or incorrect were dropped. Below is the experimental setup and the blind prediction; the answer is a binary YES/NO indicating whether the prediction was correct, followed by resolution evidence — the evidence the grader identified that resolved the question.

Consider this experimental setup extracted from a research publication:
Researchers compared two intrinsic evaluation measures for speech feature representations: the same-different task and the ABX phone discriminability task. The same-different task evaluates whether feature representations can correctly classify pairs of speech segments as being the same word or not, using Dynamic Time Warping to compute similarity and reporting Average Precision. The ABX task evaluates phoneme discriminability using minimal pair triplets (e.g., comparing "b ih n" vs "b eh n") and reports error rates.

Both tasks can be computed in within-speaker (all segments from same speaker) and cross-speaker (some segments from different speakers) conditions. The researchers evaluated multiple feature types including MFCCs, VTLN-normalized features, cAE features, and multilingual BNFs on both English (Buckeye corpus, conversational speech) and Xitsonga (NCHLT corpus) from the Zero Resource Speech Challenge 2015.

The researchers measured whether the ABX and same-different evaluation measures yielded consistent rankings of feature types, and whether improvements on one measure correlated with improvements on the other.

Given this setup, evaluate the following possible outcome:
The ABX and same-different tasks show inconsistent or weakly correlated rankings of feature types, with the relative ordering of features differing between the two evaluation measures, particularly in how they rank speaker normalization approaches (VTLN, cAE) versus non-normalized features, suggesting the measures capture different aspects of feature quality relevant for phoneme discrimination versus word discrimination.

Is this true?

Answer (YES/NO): NO